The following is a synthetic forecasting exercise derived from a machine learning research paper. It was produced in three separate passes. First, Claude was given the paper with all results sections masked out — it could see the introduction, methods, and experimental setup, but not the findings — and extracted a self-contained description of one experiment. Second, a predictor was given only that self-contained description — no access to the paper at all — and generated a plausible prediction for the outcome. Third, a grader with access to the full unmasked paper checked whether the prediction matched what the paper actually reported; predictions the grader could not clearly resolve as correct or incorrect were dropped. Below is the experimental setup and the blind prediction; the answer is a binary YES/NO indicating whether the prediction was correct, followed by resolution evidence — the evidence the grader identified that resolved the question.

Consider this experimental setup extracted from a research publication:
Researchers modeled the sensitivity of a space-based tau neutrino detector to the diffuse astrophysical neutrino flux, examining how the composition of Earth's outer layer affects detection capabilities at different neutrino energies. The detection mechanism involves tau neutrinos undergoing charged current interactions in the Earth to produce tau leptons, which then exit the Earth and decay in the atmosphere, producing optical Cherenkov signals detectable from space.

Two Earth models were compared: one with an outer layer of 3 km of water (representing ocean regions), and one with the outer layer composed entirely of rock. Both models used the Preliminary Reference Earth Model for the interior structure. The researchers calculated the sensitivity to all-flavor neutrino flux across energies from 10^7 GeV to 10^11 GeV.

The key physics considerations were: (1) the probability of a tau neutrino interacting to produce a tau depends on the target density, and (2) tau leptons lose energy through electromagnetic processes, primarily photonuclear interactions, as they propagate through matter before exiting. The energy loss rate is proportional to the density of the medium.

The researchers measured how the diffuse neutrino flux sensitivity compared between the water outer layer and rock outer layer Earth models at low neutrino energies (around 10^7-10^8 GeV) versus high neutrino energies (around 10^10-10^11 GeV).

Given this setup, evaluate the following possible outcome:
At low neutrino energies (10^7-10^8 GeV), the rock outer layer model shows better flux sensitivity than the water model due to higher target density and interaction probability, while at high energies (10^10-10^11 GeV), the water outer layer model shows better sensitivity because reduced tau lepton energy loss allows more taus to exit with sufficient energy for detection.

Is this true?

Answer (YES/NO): YES